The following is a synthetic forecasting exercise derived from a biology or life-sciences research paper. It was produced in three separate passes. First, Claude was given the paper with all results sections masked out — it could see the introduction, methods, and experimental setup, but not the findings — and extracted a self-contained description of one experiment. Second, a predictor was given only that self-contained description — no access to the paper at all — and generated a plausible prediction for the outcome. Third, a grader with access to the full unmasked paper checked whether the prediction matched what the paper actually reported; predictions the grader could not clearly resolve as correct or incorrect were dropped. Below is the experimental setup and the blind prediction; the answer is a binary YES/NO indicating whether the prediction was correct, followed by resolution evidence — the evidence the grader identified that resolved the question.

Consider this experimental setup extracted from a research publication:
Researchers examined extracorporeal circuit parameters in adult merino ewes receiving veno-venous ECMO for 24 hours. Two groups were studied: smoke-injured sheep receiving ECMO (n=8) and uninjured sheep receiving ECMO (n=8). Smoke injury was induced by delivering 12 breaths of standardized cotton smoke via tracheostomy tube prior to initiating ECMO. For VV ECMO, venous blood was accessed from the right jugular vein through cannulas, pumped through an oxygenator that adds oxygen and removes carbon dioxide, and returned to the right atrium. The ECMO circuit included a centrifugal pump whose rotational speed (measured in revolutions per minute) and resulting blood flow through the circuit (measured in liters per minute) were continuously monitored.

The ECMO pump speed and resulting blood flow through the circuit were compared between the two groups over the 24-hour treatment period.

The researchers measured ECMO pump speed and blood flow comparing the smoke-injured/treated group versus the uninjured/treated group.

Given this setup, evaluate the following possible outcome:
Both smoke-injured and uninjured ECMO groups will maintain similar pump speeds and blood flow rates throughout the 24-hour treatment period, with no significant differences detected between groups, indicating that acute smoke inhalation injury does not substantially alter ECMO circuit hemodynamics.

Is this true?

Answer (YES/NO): NO